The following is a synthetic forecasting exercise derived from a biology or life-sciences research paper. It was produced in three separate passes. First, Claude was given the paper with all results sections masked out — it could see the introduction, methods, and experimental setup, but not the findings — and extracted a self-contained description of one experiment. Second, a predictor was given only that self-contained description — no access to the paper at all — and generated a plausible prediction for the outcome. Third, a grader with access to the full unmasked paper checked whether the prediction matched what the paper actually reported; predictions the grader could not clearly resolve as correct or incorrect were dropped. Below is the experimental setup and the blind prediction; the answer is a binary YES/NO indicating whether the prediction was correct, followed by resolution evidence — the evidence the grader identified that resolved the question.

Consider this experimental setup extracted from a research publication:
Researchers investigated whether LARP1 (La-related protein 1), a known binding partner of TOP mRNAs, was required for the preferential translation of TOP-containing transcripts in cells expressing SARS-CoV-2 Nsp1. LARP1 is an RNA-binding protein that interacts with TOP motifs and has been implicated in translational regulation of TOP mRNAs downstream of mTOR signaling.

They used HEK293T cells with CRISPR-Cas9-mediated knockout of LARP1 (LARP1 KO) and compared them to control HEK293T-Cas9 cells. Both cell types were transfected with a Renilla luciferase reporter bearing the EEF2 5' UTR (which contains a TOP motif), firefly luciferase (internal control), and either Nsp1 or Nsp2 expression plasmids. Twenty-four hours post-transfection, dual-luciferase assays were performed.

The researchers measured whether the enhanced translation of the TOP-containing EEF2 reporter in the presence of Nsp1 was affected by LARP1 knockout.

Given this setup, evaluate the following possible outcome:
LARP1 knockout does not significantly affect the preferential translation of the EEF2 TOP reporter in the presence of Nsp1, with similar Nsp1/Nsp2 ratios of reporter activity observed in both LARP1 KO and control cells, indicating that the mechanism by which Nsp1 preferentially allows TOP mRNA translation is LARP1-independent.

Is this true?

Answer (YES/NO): NO